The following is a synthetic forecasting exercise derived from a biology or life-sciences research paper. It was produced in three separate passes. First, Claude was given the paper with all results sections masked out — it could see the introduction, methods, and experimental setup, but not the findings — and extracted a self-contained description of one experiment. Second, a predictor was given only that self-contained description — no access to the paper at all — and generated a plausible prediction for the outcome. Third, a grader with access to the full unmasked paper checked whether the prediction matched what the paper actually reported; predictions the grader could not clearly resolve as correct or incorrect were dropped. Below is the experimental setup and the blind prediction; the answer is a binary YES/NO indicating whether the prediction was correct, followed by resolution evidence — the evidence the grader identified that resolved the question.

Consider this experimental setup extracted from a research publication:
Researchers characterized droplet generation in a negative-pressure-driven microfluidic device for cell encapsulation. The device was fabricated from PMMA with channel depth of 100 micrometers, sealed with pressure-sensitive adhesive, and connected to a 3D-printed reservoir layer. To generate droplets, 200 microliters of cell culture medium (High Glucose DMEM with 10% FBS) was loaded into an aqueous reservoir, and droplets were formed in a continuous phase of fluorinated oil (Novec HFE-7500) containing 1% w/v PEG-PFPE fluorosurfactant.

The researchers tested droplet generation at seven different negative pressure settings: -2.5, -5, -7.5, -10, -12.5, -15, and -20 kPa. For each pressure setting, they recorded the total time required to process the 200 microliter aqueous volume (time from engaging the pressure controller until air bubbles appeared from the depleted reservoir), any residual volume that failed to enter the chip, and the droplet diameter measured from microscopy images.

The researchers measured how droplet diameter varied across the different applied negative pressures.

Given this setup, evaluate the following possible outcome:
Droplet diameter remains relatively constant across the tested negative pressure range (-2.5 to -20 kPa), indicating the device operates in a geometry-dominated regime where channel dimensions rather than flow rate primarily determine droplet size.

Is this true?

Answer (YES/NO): NO